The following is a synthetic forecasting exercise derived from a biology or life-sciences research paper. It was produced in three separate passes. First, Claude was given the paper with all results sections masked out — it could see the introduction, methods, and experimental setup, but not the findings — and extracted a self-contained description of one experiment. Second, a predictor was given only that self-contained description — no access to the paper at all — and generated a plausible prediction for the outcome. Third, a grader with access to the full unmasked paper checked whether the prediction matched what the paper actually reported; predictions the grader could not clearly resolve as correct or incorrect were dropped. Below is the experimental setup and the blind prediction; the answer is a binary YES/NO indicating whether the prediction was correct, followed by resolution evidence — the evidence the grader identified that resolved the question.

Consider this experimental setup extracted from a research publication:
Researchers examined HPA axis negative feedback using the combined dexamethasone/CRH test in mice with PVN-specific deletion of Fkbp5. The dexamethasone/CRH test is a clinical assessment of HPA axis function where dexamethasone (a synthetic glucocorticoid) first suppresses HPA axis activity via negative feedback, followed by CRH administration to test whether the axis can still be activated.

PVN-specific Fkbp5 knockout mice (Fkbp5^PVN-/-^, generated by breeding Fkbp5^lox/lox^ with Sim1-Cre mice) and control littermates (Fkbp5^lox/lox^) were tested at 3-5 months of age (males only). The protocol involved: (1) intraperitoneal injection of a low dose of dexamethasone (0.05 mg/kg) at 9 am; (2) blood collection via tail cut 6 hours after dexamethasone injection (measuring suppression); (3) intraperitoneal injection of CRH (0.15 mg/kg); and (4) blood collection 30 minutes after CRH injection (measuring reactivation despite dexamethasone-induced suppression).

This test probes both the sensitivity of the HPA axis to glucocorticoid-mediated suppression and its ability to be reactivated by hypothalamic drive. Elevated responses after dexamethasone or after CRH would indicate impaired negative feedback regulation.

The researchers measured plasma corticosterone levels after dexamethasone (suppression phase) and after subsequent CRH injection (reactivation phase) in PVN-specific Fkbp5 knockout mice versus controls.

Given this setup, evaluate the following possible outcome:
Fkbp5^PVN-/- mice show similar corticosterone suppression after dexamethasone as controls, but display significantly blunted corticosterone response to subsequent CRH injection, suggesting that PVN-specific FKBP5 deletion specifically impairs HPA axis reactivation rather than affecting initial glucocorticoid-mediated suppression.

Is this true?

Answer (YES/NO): NO